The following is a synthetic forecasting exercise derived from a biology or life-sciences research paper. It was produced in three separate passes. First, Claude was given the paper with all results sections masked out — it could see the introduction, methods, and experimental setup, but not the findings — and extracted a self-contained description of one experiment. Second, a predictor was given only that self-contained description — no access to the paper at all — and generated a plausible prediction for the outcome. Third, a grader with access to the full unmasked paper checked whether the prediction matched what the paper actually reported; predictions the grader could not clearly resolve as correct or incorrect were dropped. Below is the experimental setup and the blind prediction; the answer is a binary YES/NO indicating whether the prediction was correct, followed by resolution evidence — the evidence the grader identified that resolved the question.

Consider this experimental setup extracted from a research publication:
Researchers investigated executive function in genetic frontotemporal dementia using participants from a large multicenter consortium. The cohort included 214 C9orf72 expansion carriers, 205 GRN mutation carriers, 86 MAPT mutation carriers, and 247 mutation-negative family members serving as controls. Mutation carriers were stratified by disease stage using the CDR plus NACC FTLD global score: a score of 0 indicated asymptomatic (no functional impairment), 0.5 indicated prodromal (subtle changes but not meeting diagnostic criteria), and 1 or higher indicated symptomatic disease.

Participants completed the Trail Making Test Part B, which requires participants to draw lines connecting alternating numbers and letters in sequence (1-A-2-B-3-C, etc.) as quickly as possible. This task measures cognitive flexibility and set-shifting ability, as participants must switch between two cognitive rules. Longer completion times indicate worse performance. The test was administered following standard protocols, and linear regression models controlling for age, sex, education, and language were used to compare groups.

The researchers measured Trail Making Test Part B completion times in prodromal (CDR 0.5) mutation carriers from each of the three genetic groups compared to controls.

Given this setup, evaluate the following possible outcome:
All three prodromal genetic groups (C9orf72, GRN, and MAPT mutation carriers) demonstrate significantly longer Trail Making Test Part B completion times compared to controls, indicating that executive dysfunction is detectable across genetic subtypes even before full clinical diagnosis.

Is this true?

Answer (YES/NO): NO